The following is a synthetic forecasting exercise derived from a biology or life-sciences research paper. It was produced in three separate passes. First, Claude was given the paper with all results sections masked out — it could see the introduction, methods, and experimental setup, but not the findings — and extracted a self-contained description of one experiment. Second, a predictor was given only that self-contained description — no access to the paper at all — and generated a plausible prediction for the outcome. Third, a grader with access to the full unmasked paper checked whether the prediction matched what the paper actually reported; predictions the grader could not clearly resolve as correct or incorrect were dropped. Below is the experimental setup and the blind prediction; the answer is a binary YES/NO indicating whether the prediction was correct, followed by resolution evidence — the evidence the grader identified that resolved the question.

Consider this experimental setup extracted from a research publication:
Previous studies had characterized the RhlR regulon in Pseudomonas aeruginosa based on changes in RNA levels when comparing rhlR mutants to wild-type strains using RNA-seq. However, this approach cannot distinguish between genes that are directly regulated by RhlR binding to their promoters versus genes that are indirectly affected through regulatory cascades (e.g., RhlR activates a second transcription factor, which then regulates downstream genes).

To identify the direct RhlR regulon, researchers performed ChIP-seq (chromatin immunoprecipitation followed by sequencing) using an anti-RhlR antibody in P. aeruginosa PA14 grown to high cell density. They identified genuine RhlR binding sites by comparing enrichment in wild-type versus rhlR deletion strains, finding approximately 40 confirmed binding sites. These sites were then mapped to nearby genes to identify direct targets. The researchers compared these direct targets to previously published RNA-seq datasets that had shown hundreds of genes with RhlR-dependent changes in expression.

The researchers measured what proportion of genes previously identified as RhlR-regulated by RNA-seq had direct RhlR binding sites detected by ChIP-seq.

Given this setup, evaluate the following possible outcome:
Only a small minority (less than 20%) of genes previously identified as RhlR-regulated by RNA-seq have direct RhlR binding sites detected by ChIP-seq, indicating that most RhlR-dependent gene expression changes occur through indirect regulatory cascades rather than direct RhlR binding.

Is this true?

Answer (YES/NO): YES